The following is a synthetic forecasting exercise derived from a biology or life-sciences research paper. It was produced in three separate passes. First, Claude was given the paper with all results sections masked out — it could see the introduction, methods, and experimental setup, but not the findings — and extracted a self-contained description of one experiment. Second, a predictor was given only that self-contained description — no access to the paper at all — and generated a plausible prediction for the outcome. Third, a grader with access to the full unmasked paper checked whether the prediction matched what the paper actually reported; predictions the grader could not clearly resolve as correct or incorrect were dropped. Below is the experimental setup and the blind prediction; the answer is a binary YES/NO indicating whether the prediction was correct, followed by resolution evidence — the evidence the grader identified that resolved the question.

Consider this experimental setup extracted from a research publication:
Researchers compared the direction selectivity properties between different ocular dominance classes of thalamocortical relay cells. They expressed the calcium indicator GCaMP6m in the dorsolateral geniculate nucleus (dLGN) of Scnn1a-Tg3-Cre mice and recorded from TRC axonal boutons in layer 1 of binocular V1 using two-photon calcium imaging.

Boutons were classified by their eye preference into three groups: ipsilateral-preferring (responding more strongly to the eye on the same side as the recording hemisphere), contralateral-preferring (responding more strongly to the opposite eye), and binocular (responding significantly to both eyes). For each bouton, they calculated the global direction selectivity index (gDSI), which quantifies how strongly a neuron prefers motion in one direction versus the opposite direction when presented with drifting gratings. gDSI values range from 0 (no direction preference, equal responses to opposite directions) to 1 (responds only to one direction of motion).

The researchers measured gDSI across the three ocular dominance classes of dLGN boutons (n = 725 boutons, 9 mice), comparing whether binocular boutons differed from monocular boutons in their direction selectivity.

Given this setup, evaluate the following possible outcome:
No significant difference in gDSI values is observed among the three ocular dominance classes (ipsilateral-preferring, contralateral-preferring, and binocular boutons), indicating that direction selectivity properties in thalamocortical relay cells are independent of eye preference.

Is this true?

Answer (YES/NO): NO